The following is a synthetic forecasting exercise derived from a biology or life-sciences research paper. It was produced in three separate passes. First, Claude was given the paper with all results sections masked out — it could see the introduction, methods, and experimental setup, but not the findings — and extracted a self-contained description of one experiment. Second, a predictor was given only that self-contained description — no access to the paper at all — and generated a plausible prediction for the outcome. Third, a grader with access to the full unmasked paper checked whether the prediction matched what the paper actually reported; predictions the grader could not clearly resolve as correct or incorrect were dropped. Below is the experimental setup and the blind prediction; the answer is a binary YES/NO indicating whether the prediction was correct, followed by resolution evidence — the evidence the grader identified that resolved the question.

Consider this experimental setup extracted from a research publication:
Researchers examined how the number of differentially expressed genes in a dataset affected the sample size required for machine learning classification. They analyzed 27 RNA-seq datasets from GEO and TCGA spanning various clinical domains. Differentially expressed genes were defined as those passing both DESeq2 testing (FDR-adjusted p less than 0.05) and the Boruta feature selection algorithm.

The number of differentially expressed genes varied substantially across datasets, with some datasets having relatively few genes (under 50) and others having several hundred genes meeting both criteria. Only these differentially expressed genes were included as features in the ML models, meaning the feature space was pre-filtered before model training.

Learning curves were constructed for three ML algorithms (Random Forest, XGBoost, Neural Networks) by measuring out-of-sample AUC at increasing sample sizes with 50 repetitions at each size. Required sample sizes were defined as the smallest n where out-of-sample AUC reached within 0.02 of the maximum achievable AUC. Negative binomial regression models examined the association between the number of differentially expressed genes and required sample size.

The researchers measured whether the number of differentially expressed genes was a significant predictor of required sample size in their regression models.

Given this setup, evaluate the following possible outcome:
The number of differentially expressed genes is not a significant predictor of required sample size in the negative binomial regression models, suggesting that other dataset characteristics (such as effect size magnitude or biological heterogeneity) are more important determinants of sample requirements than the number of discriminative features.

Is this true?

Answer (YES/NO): NO